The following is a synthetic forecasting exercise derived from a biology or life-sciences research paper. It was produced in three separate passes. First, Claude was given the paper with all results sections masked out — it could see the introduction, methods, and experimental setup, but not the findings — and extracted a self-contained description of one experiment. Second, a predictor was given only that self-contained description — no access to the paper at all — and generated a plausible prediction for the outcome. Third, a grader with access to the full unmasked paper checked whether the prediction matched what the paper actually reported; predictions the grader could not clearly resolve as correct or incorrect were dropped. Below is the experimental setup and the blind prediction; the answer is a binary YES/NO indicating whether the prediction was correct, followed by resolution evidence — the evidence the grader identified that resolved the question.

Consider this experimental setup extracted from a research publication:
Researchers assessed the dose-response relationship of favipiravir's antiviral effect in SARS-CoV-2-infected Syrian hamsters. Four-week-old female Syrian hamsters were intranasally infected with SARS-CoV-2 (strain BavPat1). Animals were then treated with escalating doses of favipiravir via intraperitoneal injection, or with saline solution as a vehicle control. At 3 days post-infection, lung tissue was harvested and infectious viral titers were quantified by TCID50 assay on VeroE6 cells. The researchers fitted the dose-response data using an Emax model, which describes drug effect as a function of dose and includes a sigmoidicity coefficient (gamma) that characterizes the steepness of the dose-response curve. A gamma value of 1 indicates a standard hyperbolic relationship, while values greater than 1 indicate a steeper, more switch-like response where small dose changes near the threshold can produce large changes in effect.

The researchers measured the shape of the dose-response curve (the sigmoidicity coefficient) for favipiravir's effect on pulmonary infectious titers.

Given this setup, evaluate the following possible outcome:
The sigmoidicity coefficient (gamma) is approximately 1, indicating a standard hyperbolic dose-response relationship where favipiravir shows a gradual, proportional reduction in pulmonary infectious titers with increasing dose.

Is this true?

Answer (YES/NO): NO